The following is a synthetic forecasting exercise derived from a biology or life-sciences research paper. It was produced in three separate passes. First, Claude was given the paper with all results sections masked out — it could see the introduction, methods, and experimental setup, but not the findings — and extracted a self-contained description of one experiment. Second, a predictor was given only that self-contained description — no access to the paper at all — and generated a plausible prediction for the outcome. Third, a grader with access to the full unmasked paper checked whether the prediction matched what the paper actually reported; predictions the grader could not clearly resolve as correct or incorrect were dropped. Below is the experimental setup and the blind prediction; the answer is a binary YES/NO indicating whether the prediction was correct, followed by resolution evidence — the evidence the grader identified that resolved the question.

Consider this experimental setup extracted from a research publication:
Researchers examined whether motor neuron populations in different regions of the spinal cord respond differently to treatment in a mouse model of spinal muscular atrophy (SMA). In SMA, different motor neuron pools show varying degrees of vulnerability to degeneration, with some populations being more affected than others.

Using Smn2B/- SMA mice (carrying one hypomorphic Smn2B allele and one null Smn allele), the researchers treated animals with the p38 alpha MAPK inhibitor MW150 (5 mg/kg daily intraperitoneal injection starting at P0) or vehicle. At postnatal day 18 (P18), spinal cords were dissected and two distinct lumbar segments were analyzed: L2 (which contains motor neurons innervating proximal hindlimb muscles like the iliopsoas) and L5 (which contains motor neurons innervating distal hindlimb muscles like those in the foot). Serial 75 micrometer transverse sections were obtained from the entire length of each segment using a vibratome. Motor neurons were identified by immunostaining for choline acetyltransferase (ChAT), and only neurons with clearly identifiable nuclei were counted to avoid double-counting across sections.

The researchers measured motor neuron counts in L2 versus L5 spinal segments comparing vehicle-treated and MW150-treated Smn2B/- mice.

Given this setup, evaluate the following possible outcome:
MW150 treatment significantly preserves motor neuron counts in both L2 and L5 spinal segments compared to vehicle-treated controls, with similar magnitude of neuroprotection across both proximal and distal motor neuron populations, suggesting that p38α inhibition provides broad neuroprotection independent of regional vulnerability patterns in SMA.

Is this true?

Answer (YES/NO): NO